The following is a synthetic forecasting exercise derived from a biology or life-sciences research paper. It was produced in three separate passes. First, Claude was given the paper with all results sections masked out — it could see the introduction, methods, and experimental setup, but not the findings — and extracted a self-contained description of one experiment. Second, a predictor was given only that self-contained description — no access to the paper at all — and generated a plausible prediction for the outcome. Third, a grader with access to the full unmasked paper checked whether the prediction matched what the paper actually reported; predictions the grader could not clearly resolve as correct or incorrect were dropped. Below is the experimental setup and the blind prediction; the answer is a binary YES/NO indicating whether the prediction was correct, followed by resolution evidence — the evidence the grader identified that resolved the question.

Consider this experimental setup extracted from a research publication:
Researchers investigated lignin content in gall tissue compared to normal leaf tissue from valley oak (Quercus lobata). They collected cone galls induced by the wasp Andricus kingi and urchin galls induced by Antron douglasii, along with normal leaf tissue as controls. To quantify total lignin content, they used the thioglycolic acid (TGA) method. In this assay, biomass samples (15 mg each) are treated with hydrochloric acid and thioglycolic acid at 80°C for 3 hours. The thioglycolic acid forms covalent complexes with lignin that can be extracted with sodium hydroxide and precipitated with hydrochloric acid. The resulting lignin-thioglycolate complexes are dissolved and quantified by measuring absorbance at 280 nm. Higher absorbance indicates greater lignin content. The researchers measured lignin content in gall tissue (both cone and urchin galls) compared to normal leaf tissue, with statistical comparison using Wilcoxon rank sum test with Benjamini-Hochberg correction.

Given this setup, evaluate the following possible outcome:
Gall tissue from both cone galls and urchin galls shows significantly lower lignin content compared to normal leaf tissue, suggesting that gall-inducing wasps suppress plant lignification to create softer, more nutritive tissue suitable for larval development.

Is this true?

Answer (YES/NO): NO